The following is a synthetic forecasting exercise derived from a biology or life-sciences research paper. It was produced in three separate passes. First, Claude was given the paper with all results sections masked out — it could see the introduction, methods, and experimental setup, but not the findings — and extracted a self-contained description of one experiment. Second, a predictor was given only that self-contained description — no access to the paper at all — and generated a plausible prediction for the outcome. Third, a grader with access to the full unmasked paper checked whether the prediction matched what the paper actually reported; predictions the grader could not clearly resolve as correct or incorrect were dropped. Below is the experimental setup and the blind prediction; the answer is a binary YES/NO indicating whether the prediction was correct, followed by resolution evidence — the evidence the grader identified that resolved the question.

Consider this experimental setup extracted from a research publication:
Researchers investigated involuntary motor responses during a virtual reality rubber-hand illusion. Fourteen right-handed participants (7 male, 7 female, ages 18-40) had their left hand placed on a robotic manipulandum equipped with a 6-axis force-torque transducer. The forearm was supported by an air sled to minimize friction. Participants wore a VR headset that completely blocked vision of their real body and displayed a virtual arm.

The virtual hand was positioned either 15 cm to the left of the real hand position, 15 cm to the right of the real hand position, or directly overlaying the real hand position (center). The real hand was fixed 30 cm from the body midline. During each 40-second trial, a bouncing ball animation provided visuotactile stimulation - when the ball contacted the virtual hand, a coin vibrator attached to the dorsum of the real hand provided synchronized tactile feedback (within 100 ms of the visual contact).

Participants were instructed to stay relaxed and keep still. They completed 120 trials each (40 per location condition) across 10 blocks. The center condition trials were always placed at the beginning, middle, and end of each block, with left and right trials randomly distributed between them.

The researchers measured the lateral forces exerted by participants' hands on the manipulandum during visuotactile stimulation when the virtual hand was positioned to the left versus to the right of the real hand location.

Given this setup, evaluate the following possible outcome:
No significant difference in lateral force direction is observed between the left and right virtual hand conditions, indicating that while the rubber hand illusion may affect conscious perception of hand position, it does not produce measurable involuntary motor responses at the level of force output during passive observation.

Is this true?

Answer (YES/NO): NO